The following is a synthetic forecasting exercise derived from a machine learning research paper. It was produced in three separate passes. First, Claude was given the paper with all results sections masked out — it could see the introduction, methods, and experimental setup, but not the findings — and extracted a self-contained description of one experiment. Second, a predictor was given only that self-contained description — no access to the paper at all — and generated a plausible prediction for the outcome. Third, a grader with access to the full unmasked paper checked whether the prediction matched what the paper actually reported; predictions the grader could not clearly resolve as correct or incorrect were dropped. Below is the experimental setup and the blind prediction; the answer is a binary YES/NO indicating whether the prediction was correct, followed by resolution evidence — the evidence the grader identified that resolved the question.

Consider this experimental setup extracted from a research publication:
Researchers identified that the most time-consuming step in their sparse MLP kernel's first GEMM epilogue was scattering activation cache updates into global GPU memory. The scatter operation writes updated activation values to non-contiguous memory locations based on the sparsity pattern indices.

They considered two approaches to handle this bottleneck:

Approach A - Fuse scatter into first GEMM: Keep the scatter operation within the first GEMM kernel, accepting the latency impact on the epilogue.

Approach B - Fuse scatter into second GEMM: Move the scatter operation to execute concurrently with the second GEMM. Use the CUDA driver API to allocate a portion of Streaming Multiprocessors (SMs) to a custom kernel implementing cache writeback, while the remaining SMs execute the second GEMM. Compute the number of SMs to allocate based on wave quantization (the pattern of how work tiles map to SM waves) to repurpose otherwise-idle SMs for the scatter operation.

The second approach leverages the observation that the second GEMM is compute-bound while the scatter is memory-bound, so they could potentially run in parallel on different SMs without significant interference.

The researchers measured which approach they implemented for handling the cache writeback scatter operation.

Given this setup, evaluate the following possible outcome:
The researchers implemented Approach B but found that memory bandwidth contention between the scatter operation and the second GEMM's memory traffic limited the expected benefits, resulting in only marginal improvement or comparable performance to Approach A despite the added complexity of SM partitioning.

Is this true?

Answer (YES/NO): NO